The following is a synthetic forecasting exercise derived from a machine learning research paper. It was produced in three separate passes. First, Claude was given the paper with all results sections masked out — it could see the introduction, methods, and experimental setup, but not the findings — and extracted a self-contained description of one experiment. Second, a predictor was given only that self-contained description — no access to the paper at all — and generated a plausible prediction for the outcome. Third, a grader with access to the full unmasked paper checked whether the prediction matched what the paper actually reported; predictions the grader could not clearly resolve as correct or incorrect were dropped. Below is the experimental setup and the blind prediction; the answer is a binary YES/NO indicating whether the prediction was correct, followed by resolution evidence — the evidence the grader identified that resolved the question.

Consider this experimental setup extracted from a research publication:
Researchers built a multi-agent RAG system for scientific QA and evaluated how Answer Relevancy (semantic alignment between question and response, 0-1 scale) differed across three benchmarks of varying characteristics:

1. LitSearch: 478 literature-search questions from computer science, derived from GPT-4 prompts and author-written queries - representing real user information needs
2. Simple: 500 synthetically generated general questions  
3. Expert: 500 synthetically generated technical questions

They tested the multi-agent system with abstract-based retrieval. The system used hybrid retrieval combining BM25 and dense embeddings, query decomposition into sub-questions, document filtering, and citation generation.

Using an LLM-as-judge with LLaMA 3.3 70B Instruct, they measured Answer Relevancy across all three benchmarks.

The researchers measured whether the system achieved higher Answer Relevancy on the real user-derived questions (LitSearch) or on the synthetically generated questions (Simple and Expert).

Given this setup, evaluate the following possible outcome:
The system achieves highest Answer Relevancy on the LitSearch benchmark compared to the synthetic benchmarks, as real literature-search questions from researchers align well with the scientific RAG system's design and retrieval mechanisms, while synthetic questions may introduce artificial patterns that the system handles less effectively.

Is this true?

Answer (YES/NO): YES